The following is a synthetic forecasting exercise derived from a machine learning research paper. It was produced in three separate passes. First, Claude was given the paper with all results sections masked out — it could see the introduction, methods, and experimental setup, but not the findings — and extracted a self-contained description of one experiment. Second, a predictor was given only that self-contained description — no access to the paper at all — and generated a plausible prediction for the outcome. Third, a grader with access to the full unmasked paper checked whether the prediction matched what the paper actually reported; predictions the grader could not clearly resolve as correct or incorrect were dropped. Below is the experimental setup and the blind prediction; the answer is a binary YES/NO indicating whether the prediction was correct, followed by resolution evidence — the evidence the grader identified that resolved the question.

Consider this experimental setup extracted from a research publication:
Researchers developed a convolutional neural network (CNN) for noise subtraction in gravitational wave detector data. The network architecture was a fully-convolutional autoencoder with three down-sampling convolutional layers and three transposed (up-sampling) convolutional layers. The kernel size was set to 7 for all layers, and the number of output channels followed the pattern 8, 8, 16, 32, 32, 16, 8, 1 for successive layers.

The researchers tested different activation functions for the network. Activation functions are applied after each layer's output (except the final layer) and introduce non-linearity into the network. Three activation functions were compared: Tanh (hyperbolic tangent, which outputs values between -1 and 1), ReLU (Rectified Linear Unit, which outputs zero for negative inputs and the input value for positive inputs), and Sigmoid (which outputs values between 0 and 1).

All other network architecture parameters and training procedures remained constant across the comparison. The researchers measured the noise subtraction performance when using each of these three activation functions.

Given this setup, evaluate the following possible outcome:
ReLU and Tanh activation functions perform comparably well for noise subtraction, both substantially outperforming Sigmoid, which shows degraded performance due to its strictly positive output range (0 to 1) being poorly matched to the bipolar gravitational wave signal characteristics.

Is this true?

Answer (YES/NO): NO